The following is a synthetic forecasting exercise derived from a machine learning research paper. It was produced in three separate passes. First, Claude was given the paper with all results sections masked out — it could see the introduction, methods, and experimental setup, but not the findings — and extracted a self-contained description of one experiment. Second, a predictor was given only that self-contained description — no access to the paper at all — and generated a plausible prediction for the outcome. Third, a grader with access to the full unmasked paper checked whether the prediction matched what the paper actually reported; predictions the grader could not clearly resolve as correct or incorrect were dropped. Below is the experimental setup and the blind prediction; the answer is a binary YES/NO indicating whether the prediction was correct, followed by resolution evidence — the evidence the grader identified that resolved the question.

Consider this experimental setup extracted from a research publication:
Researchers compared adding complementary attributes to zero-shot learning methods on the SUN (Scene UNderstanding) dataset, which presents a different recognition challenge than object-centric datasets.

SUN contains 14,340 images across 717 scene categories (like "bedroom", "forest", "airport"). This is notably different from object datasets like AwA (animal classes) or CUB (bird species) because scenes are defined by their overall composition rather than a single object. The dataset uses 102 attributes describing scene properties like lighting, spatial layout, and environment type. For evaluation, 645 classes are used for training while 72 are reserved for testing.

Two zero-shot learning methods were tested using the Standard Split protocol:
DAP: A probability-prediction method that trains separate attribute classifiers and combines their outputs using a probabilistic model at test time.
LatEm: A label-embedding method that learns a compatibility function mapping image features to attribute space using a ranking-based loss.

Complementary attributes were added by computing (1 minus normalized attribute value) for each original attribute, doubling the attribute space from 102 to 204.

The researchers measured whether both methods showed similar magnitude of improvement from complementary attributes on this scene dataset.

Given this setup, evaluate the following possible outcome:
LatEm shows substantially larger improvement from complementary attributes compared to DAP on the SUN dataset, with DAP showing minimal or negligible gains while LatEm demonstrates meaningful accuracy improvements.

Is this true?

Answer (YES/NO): NO